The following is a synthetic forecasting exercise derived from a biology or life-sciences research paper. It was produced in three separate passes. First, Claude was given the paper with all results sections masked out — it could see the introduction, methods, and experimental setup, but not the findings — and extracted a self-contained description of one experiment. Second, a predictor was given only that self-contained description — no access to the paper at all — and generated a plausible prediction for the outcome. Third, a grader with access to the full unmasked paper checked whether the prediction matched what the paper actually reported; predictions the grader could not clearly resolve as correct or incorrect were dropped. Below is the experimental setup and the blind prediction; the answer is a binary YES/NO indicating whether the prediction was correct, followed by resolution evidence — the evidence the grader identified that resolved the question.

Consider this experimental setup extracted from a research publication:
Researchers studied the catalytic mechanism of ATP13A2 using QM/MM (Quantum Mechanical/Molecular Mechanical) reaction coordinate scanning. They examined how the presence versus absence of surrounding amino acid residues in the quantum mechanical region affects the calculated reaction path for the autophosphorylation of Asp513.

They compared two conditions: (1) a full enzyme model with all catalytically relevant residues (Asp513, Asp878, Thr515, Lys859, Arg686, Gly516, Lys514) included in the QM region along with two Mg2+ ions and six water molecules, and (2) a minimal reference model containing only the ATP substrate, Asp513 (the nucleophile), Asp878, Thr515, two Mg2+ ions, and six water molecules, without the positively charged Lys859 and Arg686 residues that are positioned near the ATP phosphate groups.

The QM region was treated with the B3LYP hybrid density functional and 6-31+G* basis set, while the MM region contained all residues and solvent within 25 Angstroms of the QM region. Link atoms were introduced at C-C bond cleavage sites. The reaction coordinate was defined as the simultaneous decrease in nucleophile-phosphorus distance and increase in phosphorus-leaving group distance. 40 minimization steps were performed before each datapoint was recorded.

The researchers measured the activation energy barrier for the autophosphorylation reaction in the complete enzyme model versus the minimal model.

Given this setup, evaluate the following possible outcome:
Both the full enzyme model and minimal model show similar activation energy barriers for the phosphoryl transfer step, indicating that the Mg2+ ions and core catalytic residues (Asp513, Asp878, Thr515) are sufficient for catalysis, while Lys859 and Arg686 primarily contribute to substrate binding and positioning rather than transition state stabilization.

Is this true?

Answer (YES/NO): NO